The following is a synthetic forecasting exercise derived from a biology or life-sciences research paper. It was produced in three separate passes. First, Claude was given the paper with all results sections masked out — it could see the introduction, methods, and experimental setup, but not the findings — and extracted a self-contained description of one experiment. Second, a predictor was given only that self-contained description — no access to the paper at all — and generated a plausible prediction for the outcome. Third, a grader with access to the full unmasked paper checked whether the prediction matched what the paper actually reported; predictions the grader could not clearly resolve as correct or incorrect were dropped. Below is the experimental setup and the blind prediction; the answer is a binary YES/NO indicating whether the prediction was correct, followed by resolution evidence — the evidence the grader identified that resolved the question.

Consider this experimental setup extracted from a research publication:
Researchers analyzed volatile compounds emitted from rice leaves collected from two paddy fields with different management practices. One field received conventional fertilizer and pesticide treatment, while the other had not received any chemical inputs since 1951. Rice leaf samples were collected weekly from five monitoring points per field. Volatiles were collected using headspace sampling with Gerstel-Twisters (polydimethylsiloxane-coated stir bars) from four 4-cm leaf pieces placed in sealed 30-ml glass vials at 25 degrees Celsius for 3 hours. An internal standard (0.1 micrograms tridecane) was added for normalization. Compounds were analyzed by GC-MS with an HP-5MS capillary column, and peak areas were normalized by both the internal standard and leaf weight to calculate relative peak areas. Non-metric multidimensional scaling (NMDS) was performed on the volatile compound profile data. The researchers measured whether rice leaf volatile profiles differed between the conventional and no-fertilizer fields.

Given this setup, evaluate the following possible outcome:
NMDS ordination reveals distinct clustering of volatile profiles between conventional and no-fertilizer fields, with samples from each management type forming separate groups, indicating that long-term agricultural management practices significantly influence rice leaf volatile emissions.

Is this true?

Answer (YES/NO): NO